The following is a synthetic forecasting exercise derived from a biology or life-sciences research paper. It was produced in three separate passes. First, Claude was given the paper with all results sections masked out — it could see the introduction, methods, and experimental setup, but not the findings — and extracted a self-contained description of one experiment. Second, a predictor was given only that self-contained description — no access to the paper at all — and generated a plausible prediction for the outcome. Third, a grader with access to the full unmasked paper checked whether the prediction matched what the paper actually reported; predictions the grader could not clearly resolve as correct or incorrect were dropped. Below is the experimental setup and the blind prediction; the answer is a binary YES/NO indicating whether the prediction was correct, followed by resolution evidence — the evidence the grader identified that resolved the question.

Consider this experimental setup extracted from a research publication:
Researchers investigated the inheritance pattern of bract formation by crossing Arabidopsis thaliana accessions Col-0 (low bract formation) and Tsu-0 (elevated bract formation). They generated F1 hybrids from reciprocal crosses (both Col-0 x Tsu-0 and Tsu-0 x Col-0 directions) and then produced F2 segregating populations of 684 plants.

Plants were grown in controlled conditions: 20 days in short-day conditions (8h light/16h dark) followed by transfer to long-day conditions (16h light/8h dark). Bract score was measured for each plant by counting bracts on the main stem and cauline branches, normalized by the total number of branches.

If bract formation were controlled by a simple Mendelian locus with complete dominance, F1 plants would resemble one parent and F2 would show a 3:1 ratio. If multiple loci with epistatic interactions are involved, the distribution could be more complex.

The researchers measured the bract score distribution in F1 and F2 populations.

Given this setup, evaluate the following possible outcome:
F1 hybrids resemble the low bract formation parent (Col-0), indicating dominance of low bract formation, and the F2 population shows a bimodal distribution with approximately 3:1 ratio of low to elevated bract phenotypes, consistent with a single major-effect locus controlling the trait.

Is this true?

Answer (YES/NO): NO